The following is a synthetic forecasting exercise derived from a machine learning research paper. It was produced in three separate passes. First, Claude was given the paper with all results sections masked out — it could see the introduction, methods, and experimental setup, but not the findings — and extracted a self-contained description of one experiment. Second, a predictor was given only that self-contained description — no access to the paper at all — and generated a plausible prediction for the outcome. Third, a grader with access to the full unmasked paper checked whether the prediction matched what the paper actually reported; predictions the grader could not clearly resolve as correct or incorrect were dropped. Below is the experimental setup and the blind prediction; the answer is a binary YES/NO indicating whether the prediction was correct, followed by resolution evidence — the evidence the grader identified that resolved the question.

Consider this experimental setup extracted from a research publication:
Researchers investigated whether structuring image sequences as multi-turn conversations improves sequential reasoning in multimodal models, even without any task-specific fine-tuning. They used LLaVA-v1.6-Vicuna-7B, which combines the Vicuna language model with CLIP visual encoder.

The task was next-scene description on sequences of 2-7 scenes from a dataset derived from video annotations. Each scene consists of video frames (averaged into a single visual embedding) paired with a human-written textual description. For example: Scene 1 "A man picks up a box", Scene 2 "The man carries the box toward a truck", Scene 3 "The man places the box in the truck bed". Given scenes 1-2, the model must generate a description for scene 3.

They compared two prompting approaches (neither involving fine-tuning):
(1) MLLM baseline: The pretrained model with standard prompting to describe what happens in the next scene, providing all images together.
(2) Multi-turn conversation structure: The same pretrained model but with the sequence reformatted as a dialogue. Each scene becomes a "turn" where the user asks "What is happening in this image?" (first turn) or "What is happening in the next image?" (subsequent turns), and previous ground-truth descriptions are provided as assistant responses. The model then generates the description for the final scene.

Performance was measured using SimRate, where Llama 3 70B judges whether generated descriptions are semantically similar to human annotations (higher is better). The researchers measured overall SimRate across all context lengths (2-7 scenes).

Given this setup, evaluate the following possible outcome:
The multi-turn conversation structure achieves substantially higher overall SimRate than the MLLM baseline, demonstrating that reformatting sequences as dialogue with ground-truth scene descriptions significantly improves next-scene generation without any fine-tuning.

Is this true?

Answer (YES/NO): NO